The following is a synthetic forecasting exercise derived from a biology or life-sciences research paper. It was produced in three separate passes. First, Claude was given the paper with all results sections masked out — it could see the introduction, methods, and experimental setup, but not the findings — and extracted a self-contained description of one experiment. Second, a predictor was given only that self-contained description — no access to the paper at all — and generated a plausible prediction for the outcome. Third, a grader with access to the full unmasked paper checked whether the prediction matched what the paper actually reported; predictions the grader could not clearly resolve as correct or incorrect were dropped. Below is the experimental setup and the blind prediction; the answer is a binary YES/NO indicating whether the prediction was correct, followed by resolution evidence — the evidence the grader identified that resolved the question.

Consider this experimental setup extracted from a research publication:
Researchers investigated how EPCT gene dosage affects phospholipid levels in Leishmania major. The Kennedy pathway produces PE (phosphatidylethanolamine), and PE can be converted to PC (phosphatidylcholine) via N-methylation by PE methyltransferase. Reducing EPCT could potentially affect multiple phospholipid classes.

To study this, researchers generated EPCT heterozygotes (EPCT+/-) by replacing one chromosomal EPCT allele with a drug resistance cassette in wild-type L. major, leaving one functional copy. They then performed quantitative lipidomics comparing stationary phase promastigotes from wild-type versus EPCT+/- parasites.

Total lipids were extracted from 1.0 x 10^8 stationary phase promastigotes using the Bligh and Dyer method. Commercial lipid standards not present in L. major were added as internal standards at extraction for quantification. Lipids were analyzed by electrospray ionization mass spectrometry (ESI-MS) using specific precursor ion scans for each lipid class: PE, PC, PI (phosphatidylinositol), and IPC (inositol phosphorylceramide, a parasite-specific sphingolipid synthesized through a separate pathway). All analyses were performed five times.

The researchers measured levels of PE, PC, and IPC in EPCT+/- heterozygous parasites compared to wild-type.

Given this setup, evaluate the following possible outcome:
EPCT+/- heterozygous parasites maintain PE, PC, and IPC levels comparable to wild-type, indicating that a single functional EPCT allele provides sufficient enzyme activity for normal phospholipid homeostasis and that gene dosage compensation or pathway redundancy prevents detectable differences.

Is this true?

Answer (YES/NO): YES